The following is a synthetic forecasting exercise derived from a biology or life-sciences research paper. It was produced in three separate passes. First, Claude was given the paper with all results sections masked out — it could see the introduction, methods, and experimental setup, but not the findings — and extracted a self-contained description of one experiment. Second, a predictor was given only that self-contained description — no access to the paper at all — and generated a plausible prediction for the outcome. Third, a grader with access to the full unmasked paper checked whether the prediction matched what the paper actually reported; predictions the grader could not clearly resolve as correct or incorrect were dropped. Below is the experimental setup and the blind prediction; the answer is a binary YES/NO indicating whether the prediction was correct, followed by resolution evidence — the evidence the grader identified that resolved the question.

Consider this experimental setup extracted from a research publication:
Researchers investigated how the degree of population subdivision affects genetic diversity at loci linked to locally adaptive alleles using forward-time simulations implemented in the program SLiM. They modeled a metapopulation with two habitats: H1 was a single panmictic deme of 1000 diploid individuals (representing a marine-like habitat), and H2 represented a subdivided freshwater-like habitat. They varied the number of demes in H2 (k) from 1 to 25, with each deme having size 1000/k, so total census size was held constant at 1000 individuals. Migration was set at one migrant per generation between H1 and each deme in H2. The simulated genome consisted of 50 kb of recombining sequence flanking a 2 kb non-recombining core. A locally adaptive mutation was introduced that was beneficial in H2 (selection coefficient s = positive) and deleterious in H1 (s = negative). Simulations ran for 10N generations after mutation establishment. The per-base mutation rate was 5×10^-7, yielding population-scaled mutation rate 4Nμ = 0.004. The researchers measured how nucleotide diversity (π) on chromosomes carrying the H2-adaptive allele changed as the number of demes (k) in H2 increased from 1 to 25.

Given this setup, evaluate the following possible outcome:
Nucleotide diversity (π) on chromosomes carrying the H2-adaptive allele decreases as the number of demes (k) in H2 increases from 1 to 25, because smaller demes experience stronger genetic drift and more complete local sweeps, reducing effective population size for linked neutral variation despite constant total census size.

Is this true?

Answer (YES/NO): NO